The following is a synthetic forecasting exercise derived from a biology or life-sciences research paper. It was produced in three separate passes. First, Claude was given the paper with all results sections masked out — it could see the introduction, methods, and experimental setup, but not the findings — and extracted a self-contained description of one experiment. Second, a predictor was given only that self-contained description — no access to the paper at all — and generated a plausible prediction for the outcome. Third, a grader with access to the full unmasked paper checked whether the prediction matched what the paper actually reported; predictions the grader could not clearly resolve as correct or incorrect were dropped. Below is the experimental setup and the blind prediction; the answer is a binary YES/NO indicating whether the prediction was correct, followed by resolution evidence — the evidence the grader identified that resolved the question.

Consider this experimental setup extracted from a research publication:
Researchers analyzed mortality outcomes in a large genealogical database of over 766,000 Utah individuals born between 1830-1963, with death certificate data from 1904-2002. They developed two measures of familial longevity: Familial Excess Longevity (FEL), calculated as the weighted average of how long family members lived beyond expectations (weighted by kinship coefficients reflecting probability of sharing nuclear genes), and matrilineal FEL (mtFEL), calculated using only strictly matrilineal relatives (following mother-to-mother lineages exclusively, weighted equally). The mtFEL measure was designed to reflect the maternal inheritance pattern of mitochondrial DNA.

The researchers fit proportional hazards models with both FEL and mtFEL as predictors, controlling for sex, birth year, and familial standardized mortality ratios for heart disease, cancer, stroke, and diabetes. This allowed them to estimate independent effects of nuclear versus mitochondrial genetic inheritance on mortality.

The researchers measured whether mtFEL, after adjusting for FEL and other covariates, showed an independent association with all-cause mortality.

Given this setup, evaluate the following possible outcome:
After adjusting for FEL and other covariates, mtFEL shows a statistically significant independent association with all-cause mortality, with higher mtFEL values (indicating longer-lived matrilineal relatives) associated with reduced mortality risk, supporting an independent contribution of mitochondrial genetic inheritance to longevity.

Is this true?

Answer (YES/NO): YES